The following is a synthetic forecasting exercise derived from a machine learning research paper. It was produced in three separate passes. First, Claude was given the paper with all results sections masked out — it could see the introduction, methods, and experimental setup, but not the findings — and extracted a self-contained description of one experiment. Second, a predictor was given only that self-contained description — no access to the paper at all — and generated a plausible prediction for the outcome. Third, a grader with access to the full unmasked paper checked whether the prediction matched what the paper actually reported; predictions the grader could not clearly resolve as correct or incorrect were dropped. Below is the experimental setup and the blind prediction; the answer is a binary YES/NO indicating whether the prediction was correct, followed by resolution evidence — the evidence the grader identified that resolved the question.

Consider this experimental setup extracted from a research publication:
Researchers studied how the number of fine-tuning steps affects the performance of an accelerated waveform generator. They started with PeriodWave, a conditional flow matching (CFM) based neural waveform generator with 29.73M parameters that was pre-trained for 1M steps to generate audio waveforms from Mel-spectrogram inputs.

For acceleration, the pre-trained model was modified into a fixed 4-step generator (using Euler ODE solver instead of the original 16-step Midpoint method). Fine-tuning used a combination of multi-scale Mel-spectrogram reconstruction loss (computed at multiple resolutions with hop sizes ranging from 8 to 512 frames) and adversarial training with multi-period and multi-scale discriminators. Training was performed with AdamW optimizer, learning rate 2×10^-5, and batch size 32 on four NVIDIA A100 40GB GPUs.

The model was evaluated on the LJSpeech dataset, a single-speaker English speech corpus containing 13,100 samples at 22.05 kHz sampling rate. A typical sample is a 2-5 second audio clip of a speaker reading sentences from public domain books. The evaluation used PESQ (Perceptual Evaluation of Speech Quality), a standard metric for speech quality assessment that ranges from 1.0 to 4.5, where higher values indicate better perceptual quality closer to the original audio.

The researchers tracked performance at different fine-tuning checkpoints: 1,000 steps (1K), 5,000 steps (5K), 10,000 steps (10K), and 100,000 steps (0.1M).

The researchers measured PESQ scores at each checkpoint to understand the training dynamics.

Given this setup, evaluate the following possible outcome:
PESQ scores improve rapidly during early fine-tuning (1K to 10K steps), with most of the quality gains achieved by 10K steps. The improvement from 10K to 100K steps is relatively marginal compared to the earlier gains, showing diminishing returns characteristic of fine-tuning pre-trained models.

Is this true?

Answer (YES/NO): NO